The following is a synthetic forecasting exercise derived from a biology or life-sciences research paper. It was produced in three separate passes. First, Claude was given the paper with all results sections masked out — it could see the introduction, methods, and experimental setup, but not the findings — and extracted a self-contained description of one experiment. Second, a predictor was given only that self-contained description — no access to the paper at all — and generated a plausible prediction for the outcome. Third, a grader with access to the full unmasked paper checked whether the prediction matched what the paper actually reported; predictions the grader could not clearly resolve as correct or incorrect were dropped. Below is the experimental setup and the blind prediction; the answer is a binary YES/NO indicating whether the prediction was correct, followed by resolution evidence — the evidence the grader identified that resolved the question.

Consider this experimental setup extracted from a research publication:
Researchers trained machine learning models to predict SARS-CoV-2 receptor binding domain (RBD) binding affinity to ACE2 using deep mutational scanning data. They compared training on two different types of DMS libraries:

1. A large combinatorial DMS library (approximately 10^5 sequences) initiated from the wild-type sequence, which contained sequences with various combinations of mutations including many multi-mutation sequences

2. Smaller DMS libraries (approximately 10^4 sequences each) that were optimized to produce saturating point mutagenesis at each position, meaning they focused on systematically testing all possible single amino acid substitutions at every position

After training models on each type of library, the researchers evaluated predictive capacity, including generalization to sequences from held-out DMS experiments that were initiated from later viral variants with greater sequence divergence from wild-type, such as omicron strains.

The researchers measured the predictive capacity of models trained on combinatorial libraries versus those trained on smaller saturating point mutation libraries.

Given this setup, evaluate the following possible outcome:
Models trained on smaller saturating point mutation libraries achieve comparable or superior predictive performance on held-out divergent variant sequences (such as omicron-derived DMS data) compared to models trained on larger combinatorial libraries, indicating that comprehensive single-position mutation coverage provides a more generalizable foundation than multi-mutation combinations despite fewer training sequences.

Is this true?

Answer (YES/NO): NO